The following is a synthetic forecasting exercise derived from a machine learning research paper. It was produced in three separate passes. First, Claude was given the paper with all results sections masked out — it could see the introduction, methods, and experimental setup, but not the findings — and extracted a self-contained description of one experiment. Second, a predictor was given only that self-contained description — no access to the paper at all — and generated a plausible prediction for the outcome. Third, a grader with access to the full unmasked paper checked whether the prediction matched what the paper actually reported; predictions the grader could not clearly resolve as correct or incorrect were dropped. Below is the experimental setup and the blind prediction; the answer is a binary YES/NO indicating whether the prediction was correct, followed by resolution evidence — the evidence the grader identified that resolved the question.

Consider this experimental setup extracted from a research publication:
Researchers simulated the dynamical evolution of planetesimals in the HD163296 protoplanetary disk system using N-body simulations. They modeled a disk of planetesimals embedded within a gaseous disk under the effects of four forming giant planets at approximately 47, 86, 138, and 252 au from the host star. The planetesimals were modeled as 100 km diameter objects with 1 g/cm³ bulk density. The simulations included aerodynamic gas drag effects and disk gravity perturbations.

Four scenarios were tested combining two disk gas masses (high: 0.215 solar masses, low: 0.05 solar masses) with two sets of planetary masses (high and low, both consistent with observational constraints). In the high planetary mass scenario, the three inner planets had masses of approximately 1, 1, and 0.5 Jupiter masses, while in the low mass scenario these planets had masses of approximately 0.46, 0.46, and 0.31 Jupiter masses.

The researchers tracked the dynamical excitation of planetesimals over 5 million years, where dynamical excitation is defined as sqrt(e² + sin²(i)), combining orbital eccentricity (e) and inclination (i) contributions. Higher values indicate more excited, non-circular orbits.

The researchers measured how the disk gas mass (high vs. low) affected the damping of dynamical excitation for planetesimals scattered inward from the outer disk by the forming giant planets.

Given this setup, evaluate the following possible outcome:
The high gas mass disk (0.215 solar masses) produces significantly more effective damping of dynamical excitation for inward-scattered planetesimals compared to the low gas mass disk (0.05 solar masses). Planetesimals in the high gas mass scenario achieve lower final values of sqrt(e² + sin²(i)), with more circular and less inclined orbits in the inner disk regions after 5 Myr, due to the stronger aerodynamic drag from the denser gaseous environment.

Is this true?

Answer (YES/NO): YES